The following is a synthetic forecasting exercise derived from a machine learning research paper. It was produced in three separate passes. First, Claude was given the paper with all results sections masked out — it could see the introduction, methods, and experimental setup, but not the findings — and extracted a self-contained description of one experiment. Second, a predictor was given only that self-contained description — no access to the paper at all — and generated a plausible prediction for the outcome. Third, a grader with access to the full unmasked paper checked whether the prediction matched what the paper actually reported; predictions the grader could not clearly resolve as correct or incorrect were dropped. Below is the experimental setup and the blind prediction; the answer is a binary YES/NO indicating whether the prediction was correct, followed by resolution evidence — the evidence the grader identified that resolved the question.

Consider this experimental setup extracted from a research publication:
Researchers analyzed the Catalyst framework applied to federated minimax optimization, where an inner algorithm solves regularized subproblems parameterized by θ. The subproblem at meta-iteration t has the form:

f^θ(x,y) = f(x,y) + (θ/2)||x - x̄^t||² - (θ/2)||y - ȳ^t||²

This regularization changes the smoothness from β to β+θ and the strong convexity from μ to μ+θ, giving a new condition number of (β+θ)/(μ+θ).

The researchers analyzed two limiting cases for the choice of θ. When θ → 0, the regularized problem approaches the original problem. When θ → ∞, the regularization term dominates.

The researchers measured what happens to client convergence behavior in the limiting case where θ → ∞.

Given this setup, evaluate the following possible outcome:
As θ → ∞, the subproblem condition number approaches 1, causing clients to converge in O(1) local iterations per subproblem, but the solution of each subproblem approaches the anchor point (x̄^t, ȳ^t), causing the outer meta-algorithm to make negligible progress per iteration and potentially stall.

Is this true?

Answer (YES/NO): NO